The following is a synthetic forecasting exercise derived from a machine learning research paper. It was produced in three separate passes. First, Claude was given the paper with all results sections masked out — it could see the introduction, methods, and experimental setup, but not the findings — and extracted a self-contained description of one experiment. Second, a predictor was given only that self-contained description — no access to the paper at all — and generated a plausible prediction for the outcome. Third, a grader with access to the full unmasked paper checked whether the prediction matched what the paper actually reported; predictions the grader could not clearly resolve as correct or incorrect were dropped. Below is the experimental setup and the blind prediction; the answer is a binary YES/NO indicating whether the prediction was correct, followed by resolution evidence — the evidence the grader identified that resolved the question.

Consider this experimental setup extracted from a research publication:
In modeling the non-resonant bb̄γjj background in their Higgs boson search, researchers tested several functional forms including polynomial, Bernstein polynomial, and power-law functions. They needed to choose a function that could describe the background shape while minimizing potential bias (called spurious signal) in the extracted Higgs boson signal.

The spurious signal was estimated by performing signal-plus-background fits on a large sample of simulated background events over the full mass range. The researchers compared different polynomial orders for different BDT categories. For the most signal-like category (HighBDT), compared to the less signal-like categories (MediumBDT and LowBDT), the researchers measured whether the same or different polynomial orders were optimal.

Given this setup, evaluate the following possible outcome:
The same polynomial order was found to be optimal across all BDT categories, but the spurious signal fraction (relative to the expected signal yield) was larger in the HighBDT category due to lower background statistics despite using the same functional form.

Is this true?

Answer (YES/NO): NO